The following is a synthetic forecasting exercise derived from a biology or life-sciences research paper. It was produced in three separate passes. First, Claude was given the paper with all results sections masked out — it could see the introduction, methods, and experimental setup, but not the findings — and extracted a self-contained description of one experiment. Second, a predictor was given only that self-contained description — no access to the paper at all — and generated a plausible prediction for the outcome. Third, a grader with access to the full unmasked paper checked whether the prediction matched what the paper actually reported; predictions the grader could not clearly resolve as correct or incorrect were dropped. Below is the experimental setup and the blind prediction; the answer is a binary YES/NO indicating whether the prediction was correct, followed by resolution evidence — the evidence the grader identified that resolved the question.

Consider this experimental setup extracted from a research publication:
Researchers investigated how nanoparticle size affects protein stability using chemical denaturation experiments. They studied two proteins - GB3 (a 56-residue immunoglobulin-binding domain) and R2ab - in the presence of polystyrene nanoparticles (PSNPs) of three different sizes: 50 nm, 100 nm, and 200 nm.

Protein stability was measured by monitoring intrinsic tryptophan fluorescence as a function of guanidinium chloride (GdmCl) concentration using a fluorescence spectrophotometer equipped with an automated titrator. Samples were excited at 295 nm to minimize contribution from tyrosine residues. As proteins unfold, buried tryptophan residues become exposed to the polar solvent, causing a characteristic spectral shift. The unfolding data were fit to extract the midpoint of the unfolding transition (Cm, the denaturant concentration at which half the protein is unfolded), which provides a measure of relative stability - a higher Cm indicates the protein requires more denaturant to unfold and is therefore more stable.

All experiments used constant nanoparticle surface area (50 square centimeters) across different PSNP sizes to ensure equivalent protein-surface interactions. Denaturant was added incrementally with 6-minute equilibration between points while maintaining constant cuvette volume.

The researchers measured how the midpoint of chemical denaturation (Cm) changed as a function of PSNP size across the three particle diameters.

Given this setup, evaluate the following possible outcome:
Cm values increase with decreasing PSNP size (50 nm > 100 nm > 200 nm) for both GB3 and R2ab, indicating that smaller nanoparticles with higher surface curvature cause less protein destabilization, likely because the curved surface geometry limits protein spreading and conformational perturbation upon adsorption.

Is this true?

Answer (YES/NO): NO